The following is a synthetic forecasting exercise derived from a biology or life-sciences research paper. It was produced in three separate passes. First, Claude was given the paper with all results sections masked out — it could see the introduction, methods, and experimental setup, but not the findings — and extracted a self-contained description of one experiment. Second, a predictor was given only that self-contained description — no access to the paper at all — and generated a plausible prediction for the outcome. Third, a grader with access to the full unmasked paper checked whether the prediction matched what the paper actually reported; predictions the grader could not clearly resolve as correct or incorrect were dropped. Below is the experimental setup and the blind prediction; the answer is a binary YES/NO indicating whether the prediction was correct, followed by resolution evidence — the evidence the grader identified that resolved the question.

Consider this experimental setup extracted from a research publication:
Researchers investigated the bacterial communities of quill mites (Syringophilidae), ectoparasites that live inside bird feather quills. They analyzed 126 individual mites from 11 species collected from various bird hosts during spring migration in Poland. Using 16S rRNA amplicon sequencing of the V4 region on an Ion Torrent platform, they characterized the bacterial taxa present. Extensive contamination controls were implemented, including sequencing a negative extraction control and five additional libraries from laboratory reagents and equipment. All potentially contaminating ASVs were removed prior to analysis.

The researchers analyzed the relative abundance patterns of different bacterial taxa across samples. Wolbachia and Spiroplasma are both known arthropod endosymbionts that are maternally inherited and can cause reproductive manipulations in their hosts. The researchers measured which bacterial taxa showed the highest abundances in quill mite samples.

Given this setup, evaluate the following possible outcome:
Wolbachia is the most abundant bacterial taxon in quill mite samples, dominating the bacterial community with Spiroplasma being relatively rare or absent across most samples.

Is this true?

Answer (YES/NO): NO